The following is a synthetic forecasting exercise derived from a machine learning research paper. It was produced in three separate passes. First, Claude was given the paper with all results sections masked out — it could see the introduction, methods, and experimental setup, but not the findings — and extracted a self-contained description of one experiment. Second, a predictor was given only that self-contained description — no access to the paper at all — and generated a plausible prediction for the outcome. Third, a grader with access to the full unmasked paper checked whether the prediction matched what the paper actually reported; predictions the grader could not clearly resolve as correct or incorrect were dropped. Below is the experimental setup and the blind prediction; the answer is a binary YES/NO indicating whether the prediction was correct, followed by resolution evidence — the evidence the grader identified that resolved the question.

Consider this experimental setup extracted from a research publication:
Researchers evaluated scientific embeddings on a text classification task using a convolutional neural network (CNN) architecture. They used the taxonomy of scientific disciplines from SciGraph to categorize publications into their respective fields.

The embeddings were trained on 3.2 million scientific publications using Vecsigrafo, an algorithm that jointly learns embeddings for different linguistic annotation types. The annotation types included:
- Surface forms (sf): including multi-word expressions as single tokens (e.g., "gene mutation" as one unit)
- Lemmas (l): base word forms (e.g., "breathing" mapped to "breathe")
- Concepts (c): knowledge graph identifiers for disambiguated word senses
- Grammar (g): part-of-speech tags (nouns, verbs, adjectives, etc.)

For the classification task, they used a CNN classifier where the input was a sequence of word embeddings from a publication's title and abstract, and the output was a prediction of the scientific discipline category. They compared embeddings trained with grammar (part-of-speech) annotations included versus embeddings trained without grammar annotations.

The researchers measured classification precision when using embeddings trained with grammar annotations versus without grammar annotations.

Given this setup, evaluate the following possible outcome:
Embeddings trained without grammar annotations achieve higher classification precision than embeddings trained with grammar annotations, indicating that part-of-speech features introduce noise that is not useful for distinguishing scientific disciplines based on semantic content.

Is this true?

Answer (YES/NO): NO